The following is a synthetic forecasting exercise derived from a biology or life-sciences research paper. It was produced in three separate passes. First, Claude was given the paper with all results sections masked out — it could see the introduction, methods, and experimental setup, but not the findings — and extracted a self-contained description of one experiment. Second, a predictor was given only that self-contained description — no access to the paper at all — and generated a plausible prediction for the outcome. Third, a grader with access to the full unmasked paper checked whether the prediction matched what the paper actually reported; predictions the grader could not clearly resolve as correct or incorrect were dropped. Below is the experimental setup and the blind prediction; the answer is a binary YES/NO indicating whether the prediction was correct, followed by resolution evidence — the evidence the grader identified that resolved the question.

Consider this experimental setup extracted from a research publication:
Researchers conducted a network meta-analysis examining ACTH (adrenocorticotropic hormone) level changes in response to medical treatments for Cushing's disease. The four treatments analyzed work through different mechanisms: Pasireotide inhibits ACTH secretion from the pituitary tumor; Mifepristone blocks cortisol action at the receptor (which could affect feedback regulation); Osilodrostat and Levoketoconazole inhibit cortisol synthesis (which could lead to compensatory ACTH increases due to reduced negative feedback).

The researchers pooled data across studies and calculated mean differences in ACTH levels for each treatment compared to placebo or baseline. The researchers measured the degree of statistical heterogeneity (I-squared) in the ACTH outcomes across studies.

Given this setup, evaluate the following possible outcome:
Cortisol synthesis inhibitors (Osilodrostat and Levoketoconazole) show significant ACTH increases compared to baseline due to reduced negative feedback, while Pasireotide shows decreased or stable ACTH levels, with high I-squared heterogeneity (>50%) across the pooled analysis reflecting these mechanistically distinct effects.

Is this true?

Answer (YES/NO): NO